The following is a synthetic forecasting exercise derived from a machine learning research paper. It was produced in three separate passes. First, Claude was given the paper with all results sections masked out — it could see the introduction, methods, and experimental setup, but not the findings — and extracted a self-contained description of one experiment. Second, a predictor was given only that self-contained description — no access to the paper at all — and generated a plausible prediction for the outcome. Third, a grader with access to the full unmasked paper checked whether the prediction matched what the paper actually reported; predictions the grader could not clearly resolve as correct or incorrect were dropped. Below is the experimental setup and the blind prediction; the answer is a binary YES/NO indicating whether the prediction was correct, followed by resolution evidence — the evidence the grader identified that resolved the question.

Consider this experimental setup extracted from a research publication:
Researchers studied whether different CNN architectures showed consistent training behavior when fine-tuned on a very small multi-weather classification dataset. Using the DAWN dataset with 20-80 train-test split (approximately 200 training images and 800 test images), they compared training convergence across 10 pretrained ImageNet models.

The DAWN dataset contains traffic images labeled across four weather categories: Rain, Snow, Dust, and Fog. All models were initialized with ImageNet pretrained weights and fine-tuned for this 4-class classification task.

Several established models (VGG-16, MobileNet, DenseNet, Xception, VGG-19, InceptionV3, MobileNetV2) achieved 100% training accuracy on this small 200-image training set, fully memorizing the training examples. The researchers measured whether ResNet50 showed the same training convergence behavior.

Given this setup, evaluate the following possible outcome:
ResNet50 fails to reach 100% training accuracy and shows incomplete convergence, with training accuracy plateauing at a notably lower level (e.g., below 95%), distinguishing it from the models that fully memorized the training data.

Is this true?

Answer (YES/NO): YES